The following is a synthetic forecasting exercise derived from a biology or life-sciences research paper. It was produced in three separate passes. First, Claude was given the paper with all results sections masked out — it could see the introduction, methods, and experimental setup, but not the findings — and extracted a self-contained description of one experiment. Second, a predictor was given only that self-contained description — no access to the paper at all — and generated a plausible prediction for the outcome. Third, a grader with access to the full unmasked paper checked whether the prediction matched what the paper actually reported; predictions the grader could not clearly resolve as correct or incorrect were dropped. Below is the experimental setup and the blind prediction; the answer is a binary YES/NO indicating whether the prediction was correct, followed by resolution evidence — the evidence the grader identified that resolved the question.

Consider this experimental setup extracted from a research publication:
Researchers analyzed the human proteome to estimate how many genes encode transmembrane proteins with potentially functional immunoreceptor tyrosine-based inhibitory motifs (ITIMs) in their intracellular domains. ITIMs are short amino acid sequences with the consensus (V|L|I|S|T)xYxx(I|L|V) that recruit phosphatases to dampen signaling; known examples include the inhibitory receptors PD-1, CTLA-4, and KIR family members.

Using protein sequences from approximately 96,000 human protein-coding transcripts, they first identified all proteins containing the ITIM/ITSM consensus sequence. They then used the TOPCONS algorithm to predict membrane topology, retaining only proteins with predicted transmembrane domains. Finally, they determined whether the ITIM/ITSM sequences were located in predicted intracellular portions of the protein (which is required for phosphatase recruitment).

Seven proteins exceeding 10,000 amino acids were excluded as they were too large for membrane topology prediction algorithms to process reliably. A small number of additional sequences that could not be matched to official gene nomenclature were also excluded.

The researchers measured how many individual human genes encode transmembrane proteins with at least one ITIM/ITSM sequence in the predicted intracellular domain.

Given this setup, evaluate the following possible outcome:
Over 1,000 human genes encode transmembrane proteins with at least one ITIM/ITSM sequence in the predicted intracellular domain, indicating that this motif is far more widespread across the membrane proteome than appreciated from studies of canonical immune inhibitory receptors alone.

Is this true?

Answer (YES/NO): YES